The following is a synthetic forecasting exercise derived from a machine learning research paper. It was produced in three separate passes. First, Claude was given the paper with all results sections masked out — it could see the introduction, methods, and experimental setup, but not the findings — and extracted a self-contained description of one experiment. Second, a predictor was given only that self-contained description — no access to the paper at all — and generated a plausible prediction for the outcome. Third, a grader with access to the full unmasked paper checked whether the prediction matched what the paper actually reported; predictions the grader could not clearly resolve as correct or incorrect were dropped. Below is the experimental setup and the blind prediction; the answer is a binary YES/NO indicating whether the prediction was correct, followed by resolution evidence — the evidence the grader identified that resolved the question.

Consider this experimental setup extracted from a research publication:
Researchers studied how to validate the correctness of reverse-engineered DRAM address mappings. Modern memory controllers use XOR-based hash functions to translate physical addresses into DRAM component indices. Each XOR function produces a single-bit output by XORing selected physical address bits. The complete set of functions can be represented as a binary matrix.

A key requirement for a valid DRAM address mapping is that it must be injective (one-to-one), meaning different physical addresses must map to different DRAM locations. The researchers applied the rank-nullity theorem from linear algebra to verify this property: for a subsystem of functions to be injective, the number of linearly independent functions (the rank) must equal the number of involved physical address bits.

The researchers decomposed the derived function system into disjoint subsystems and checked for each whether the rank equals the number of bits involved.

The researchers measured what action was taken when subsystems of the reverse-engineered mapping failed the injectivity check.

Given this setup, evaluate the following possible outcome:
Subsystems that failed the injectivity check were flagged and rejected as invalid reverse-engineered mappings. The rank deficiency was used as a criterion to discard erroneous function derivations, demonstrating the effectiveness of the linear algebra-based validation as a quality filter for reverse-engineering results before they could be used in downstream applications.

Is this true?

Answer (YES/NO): NO